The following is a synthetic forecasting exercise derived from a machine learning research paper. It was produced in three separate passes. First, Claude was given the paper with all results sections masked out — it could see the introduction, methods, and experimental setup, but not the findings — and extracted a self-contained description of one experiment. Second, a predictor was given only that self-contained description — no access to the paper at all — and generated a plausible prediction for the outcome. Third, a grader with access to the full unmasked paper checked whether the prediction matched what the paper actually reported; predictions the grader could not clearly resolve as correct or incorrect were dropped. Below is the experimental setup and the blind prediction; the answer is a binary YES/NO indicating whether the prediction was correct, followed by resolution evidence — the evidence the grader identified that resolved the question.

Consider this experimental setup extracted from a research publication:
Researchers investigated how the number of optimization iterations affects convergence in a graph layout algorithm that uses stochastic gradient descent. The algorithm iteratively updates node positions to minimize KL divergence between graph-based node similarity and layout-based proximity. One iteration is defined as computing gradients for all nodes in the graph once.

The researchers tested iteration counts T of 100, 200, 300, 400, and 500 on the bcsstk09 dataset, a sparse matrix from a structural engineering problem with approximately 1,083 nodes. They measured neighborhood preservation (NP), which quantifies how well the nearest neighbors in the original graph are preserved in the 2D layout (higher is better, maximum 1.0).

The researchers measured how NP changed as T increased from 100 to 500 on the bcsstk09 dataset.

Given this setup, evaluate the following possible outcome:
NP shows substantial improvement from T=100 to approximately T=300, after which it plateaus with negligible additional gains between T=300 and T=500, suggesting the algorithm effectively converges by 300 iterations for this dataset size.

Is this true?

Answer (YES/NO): NO